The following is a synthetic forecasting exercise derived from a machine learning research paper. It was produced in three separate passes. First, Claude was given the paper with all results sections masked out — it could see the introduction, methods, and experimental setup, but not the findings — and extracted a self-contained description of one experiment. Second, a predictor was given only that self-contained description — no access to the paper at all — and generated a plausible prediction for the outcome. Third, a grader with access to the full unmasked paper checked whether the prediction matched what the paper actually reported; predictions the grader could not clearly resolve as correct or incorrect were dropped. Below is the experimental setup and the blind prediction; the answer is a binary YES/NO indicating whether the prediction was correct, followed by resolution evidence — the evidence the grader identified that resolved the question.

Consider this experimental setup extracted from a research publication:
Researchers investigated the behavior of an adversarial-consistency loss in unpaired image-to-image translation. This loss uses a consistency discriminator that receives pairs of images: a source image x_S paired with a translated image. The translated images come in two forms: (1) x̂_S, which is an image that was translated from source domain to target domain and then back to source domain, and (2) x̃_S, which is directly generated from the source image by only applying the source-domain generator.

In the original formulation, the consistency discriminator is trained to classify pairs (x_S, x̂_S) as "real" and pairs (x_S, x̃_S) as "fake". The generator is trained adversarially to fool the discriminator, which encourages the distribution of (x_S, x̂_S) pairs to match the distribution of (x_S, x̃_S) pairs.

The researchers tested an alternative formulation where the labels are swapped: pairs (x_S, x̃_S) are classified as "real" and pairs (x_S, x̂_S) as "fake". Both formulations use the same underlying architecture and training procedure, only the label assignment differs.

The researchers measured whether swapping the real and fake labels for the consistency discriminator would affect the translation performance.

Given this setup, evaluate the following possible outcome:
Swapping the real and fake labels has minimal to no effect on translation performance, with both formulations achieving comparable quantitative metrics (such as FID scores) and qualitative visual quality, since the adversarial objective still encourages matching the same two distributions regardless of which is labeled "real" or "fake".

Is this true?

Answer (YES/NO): YES